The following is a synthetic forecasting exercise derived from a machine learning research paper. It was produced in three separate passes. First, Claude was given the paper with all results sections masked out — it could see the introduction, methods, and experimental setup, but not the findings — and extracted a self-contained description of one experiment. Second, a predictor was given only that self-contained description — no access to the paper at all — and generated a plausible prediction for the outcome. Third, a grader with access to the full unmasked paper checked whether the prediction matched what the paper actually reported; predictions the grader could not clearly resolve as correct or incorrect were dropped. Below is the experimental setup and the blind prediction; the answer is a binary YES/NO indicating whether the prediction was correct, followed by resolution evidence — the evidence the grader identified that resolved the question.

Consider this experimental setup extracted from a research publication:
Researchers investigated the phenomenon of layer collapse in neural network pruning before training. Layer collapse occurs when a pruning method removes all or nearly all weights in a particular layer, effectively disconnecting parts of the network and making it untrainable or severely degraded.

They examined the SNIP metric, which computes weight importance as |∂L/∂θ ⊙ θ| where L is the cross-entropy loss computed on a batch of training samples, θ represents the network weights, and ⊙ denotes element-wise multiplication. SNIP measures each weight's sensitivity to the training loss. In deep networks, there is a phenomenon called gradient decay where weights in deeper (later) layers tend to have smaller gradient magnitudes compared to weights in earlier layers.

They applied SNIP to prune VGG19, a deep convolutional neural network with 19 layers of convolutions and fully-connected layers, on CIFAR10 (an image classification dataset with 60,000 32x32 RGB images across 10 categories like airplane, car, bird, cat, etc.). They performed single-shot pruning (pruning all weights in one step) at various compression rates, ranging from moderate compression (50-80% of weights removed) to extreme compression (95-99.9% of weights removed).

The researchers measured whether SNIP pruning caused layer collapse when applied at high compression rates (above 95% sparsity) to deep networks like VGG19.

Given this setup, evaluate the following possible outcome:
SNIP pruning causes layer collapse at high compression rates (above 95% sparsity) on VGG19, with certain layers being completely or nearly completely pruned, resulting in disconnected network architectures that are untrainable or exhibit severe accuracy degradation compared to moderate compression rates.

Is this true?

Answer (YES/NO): YES